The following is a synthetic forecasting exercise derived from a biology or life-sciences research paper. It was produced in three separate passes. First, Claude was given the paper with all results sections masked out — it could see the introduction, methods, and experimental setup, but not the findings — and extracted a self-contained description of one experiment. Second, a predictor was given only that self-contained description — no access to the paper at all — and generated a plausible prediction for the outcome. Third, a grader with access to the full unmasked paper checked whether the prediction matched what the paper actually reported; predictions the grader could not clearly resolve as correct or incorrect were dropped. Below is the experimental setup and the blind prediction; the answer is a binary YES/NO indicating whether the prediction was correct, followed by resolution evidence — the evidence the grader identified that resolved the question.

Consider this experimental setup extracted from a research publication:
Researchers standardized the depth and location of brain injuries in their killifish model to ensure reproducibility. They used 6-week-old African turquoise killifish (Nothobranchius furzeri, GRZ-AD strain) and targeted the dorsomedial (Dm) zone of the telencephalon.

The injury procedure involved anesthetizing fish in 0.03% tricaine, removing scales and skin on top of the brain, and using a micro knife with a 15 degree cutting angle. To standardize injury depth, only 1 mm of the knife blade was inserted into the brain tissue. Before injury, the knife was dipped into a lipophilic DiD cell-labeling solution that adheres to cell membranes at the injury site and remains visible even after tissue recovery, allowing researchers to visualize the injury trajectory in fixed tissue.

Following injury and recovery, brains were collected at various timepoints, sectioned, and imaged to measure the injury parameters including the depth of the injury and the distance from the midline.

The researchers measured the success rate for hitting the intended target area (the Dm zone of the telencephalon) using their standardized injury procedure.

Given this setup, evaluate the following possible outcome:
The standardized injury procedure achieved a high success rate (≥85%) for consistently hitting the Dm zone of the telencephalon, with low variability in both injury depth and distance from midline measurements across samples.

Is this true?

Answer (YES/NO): NO